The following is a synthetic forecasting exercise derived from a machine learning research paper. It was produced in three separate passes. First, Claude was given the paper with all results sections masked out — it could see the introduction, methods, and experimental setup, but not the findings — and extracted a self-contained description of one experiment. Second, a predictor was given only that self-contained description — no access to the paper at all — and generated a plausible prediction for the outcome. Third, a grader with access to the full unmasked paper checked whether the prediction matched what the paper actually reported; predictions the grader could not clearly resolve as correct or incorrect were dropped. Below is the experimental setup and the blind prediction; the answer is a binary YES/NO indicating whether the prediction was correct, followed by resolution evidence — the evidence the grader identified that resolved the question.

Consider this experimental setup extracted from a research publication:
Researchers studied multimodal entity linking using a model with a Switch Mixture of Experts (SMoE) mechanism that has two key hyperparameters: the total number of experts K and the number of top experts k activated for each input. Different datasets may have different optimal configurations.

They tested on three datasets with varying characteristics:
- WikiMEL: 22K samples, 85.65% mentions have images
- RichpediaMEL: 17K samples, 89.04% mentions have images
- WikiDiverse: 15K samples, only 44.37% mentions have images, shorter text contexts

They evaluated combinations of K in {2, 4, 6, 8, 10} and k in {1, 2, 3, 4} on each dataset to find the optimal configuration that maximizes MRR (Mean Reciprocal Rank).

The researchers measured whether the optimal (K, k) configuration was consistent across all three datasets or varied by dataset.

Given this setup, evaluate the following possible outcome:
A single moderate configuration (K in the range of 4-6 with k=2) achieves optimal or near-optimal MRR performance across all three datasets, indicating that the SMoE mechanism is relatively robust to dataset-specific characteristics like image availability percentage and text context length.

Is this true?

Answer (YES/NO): NO